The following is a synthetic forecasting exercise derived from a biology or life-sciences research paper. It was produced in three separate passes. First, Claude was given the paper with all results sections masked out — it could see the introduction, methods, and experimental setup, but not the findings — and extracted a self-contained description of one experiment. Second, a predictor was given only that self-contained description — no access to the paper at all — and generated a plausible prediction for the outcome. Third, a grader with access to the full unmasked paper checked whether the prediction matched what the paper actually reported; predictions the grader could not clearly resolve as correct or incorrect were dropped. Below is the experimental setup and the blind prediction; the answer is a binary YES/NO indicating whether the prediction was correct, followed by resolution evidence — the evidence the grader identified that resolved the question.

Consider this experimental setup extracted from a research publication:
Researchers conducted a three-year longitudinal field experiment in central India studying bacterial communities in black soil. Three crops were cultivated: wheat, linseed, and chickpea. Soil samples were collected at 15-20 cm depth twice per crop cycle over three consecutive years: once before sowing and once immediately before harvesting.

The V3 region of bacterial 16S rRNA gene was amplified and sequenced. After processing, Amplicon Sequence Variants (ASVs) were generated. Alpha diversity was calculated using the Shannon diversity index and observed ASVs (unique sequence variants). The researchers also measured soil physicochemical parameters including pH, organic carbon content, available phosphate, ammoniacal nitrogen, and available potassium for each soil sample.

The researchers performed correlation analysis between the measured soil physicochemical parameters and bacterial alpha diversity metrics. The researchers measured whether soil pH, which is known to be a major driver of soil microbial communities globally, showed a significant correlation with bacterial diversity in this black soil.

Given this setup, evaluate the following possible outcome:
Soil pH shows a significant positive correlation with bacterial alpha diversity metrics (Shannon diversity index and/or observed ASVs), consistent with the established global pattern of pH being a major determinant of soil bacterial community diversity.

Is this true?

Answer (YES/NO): NO